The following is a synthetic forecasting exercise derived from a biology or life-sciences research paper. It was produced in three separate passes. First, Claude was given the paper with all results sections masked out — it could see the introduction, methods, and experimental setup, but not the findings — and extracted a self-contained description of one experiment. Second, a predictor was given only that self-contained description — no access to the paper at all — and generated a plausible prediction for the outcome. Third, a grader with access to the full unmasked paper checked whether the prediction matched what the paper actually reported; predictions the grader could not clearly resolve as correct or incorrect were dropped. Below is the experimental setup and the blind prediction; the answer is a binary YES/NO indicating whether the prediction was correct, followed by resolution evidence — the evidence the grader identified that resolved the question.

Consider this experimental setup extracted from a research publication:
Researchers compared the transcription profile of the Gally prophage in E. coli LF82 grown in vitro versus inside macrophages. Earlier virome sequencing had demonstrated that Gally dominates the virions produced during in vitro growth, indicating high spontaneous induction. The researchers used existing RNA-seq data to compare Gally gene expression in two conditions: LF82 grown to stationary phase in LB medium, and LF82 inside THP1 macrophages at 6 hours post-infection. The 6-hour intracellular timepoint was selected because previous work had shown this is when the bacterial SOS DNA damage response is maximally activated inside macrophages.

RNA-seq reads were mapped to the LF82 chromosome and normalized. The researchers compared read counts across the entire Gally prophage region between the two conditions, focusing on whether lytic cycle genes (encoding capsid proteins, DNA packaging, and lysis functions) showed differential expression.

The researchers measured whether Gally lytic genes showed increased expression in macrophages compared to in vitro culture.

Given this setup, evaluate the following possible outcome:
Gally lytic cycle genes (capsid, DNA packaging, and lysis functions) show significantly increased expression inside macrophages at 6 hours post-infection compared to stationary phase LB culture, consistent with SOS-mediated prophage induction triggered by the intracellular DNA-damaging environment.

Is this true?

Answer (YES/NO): NO